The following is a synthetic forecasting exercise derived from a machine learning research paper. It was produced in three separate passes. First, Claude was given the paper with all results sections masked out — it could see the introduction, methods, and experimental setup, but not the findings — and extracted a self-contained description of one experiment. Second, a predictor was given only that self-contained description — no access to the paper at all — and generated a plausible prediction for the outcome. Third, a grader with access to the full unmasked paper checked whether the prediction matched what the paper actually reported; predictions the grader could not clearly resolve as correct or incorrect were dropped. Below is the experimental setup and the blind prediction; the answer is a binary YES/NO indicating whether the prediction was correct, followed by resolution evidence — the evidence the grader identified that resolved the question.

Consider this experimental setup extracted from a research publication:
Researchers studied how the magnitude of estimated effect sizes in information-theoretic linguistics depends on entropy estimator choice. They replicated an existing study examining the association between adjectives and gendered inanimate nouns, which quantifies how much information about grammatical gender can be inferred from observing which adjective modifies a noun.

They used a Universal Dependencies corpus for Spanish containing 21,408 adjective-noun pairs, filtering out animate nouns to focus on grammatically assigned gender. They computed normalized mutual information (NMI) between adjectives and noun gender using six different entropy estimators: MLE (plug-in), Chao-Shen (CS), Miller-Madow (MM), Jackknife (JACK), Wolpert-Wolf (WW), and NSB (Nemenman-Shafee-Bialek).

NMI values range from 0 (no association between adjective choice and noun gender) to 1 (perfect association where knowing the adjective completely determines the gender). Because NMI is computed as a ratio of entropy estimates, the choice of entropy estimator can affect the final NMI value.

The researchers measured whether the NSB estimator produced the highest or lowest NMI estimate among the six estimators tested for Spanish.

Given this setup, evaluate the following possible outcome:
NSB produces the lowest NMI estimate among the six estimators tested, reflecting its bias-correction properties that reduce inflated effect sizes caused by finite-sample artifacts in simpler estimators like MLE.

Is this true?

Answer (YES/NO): YES